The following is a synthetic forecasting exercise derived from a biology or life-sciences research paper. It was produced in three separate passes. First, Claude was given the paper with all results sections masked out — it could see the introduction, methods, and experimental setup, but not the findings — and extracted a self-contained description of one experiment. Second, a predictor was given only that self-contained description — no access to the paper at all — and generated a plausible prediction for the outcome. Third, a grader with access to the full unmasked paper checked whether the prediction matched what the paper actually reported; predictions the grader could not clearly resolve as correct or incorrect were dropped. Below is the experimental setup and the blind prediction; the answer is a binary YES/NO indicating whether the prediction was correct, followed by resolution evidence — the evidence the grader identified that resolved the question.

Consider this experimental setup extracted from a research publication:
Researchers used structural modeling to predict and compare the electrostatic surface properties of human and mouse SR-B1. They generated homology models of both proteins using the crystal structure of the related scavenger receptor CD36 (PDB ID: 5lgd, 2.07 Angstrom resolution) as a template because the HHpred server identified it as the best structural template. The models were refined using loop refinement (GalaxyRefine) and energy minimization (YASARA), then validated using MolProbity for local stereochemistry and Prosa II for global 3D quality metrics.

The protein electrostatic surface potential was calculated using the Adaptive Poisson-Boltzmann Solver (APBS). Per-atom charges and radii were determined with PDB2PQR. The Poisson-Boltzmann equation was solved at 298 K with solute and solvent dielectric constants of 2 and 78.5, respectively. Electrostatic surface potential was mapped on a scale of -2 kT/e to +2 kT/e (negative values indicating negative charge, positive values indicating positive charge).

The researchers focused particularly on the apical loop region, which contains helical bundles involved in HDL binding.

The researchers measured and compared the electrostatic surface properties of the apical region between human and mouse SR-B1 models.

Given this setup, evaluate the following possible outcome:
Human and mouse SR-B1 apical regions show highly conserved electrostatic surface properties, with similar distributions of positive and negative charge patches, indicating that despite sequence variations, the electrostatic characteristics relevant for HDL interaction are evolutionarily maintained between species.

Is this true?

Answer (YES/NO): NO